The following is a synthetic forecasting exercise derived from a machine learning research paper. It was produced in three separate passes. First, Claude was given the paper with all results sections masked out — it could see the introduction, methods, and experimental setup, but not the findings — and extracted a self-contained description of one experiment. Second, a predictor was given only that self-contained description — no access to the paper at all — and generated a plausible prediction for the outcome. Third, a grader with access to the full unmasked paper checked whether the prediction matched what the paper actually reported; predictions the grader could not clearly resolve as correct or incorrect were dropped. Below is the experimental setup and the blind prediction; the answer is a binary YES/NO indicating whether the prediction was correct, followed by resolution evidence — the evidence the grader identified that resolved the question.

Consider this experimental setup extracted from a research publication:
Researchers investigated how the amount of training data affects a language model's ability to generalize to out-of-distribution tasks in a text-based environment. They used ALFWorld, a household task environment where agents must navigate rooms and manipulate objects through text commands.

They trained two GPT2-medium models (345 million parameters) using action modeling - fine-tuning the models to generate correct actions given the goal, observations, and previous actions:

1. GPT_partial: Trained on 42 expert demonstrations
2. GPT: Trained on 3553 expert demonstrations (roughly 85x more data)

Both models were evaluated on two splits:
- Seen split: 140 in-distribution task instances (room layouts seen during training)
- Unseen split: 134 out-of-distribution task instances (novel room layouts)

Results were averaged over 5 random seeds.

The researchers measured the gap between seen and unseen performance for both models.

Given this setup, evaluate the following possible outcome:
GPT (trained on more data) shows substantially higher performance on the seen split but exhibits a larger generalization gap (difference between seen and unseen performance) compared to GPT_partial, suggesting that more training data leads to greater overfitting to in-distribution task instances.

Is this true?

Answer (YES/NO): NO